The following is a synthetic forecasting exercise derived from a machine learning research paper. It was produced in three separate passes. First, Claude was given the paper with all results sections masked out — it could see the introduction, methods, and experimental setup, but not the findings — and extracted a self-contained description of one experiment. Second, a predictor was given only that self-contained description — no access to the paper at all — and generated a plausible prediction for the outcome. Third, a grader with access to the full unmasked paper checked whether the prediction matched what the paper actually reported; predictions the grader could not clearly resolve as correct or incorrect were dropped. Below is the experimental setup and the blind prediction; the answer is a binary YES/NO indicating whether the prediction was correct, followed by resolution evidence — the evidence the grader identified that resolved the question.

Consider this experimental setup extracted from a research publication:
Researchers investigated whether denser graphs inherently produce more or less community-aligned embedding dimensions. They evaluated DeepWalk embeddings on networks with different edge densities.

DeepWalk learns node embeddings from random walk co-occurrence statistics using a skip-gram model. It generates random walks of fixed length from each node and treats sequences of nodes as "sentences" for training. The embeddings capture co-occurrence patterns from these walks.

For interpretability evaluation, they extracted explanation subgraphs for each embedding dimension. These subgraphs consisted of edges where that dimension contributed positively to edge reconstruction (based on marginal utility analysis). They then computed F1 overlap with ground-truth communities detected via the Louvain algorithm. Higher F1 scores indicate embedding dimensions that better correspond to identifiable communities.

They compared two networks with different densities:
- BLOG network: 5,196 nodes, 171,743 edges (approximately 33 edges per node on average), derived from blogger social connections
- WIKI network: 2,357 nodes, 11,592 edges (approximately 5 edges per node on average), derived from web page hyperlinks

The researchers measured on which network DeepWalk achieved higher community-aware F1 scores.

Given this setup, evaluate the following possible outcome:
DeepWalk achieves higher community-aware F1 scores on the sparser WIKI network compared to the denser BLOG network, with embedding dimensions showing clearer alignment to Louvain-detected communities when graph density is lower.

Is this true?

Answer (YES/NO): YES